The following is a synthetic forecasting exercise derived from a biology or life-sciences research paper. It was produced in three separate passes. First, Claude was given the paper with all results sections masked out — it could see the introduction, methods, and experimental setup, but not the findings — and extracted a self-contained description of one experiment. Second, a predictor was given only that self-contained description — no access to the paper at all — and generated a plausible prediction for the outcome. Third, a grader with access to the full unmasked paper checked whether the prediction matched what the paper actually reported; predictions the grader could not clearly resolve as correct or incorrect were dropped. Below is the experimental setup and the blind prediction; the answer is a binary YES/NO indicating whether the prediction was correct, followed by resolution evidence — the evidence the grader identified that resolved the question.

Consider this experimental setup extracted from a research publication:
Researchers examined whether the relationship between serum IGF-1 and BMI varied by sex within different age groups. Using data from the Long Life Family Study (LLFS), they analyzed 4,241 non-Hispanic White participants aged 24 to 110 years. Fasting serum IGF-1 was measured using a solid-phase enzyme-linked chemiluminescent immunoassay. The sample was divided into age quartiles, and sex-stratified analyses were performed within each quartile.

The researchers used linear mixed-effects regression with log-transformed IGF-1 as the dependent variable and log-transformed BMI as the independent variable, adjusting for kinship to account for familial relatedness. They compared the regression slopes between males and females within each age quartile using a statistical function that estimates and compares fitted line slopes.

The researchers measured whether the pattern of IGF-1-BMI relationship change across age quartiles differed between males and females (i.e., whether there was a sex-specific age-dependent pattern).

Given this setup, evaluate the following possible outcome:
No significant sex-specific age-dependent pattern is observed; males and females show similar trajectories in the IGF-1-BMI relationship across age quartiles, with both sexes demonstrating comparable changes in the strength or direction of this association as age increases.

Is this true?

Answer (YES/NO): YES